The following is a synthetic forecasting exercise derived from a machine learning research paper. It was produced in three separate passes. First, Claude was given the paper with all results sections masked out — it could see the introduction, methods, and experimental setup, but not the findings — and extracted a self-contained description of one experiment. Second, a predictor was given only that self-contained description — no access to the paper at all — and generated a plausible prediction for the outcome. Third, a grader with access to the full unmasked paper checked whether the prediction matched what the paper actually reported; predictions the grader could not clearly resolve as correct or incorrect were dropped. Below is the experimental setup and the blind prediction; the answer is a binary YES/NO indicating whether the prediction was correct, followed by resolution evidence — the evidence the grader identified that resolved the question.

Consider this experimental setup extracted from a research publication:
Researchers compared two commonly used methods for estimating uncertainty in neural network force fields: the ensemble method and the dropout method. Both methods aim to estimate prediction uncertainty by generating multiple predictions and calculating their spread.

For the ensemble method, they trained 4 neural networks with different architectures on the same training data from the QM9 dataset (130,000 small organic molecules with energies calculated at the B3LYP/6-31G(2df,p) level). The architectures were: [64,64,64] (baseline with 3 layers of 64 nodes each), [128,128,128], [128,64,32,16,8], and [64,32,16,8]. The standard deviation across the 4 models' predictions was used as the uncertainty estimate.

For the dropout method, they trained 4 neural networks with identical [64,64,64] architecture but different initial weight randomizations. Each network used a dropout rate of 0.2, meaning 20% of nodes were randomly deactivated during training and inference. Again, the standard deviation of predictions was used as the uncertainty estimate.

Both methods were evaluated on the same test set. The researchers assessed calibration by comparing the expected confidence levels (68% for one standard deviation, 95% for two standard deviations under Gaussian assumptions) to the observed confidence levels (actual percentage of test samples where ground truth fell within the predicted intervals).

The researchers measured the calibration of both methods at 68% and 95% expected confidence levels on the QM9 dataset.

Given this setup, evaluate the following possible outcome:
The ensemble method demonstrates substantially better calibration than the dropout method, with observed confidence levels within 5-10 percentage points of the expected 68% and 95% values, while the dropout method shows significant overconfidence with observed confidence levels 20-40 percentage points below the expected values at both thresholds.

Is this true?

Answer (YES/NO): NO